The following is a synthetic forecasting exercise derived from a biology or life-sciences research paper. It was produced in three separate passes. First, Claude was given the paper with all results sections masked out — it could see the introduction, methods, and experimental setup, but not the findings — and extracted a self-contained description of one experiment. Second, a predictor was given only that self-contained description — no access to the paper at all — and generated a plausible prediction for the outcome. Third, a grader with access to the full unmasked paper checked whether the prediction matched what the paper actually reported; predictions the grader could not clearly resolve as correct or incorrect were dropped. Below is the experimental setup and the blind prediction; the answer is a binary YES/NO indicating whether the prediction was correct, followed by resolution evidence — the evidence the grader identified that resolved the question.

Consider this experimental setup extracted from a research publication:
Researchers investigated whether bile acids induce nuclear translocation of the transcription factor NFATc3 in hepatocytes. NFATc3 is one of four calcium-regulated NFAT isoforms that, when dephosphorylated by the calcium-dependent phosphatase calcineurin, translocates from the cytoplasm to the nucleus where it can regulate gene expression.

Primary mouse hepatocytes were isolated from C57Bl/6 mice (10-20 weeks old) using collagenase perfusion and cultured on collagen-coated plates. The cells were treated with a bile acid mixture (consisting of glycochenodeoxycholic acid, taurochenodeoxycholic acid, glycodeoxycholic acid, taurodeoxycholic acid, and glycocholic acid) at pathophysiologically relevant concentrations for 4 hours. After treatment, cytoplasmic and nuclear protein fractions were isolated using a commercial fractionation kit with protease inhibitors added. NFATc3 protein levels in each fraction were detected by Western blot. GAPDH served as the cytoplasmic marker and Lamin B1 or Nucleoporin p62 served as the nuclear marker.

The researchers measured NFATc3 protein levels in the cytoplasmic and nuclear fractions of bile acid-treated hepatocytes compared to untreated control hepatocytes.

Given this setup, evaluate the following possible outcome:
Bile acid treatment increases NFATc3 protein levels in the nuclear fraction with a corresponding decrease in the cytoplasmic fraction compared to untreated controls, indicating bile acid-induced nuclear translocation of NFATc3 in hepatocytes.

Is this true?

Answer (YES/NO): YES